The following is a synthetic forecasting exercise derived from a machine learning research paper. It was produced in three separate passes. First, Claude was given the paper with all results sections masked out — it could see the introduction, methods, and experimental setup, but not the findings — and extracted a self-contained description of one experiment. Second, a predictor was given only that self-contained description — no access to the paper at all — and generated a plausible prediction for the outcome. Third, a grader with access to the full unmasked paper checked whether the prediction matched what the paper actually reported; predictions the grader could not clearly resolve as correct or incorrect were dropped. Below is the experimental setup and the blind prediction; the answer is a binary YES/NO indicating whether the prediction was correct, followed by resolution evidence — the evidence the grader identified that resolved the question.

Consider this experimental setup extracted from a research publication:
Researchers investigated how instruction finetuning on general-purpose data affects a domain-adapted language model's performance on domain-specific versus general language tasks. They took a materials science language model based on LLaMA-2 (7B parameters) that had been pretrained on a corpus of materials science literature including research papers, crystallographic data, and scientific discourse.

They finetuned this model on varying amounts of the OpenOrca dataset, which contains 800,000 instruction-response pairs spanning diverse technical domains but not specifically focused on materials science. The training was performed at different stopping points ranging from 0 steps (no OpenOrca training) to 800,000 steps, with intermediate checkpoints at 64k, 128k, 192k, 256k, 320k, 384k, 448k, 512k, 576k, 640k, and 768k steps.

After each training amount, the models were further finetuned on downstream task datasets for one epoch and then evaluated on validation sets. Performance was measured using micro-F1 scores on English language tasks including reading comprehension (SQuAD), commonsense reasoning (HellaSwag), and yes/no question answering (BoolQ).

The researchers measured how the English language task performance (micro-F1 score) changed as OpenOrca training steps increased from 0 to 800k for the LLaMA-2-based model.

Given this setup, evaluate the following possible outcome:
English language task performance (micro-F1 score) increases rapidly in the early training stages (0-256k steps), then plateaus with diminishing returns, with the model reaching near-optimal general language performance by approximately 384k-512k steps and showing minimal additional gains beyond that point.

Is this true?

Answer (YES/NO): NO